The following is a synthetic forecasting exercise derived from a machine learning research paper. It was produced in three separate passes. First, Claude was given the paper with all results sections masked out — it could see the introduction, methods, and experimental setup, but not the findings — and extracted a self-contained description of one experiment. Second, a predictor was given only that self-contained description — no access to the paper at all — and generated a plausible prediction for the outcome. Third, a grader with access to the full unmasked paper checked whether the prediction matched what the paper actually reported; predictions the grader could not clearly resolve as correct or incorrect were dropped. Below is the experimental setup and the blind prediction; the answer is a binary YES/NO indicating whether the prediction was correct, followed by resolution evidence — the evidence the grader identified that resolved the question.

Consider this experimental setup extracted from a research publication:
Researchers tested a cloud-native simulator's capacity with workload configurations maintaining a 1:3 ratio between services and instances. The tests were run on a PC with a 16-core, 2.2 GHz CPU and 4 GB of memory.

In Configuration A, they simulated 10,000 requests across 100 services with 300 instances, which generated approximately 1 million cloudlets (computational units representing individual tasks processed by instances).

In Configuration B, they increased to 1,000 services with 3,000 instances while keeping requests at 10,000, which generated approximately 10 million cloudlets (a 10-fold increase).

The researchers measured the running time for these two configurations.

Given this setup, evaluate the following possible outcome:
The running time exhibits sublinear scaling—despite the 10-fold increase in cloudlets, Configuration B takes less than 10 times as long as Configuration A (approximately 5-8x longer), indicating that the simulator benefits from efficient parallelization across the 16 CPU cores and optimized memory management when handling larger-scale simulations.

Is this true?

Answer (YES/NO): NO